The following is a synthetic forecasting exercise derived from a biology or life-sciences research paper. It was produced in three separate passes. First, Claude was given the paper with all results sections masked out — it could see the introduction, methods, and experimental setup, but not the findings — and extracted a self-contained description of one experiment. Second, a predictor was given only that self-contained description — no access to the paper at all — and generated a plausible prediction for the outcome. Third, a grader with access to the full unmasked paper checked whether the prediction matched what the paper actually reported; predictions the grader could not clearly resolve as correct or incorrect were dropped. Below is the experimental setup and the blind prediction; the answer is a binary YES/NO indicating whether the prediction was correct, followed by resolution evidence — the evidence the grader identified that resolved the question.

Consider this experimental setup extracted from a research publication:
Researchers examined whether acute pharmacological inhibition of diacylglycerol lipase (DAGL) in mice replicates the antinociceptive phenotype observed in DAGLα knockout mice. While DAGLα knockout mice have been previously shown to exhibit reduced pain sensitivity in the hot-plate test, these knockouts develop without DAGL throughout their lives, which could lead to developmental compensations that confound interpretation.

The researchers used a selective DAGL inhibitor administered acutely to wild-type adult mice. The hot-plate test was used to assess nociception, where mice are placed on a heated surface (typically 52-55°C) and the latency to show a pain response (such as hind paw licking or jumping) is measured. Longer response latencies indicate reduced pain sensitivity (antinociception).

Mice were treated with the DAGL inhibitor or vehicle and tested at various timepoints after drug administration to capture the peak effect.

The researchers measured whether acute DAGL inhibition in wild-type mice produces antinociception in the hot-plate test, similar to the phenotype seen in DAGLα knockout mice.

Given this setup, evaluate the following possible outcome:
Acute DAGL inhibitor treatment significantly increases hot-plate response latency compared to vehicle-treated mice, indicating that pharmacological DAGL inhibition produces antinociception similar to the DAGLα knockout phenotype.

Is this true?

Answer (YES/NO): YES